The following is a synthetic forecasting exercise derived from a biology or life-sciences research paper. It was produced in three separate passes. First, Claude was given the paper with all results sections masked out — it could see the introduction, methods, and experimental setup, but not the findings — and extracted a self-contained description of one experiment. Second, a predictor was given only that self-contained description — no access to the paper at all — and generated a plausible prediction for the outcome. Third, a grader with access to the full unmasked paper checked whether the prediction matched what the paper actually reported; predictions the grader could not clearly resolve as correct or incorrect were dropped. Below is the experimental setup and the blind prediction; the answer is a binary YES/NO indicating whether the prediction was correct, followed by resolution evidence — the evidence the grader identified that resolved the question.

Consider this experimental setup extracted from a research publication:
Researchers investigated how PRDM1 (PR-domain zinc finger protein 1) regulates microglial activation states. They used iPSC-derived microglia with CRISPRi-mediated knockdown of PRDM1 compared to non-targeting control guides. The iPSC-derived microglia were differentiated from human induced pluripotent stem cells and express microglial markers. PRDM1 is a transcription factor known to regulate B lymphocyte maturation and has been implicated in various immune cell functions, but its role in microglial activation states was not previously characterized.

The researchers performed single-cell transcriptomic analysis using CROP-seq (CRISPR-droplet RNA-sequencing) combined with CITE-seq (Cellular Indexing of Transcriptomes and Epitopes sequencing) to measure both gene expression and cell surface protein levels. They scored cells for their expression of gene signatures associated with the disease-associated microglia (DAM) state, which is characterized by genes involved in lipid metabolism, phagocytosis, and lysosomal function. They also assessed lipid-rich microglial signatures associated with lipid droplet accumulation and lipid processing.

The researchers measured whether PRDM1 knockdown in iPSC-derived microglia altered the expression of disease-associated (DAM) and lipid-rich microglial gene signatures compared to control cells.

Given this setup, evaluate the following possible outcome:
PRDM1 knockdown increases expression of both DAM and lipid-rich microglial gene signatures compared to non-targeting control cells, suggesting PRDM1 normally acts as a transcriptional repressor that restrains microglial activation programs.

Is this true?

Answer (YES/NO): YES